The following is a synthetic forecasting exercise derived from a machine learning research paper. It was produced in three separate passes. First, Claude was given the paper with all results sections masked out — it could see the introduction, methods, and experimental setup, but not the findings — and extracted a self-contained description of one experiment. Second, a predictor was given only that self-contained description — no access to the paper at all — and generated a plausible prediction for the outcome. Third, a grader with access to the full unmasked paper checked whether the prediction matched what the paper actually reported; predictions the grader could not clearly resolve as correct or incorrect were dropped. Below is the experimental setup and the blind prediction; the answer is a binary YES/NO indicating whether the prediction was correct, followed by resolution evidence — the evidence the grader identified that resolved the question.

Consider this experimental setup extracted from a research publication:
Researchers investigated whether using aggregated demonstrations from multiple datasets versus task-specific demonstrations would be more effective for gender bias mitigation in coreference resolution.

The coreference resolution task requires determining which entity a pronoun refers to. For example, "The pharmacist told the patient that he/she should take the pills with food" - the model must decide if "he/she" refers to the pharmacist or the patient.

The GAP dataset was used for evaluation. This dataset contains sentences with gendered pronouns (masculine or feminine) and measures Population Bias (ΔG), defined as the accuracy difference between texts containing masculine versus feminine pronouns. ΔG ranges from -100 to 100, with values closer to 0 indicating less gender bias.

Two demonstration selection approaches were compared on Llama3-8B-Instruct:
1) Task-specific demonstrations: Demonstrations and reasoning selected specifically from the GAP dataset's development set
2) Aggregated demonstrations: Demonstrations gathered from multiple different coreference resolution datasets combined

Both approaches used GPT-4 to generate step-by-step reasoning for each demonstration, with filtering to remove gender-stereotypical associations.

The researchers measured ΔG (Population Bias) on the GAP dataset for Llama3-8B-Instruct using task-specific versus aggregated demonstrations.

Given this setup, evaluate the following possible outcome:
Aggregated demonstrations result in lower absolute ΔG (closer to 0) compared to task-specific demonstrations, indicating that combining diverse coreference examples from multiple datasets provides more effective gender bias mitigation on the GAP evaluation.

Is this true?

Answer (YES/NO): NO